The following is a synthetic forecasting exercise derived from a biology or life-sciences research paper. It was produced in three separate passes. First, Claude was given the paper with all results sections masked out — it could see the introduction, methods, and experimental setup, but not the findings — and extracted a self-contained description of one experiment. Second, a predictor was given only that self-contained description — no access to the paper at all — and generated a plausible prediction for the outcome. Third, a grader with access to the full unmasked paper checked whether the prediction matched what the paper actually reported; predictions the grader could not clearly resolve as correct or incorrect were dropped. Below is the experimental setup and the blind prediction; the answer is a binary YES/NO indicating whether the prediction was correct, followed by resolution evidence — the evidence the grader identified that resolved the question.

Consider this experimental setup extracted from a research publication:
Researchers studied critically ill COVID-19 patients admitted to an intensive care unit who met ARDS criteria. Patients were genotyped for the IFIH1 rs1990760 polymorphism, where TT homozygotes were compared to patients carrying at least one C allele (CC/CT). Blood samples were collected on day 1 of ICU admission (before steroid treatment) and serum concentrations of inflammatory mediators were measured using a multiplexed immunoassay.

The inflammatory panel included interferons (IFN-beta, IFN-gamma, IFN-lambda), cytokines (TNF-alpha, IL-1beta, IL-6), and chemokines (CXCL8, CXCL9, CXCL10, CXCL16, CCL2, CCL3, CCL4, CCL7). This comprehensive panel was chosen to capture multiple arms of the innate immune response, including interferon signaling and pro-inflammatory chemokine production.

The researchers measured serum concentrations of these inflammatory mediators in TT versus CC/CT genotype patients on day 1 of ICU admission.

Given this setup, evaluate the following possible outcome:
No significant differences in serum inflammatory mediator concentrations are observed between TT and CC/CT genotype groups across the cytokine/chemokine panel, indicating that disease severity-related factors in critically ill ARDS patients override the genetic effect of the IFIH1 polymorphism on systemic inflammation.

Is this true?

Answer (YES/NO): NO